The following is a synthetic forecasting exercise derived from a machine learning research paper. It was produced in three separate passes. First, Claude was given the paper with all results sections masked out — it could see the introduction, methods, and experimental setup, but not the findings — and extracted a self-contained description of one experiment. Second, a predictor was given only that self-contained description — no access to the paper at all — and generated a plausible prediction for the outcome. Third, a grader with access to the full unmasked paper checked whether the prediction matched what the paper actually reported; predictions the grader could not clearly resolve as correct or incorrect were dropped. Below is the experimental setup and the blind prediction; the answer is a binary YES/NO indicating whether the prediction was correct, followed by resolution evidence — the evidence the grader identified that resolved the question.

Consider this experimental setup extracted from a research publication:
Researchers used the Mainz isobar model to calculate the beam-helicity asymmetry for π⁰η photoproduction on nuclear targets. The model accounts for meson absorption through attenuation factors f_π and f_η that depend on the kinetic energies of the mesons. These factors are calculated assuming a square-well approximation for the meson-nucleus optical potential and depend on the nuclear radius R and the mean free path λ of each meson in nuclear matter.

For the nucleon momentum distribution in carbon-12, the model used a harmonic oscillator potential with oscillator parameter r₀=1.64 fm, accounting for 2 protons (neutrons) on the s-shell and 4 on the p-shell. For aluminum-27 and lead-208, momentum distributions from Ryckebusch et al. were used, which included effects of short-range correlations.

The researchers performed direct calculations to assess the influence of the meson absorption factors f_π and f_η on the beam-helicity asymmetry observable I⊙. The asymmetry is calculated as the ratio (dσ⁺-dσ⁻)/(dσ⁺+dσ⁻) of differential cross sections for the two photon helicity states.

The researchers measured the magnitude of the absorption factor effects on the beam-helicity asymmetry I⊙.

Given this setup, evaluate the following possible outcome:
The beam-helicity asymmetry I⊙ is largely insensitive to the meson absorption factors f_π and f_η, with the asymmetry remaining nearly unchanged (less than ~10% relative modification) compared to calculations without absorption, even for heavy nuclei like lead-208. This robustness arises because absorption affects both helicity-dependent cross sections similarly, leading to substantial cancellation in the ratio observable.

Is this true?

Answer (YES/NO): YES